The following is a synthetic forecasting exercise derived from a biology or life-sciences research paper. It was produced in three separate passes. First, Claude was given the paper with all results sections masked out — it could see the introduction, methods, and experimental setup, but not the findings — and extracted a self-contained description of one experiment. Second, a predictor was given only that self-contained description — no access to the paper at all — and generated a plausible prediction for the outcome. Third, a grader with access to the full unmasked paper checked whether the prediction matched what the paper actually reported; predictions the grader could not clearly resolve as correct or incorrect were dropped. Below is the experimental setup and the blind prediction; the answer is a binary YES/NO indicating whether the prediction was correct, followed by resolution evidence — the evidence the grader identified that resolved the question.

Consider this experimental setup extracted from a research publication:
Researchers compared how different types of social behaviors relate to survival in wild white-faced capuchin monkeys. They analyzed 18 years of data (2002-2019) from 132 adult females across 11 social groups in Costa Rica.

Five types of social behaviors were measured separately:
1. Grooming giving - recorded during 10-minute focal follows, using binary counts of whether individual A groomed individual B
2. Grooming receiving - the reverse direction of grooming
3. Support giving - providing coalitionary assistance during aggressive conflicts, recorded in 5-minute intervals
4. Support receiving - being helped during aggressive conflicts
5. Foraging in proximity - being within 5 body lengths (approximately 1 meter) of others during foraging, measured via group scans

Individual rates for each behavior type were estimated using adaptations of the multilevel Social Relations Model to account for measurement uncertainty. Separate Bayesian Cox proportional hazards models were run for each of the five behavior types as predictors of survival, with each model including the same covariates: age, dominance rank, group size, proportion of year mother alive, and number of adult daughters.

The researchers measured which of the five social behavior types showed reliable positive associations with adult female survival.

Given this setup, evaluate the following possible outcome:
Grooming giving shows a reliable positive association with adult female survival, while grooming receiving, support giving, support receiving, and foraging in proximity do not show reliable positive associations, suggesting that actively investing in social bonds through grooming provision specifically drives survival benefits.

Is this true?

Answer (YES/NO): YES